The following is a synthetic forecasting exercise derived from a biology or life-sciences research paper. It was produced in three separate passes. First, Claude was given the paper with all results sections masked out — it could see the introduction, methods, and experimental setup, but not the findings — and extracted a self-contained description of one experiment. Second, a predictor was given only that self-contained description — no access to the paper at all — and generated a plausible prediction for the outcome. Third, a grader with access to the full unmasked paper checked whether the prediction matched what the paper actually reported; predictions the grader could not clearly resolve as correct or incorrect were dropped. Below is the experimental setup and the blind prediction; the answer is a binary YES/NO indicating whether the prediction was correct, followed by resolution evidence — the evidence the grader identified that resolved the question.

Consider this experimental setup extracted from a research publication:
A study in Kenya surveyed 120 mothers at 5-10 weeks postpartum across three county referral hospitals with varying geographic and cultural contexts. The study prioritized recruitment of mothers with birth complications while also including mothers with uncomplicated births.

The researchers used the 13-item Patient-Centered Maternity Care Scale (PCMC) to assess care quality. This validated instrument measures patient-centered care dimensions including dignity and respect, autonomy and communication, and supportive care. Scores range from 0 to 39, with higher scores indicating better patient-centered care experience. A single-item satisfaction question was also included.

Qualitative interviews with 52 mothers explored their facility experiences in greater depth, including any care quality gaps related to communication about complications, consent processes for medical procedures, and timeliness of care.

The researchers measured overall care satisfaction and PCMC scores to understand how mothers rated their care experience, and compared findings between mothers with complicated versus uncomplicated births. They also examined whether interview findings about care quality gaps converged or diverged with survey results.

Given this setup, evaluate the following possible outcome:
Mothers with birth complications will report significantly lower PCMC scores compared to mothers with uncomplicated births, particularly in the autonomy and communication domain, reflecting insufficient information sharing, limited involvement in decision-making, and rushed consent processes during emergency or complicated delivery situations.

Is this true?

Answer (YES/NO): NO